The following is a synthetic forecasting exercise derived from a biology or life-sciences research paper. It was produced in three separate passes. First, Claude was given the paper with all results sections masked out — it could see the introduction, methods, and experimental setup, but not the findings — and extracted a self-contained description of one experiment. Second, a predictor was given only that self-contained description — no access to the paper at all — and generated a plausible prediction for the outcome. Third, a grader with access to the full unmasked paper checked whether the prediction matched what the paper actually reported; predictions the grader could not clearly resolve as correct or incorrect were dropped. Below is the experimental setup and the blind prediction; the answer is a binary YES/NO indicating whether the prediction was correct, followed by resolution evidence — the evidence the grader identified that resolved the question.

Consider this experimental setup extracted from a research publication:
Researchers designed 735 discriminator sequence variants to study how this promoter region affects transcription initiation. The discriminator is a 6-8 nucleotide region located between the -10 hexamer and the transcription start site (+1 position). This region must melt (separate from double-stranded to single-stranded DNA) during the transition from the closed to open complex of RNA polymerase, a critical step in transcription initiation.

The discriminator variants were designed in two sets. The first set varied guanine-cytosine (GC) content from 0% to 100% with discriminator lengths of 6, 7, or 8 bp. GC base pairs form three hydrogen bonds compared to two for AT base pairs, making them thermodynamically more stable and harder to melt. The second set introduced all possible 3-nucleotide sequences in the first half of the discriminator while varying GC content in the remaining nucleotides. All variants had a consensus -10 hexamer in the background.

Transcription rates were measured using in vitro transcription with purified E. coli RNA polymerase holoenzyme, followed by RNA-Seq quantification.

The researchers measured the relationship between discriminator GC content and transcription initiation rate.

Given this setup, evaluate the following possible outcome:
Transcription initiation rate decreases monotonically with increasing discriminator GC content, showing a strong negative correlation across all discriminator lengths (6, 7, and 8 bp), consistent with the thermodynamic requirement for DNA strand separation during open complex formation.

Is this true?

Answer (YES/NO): NO